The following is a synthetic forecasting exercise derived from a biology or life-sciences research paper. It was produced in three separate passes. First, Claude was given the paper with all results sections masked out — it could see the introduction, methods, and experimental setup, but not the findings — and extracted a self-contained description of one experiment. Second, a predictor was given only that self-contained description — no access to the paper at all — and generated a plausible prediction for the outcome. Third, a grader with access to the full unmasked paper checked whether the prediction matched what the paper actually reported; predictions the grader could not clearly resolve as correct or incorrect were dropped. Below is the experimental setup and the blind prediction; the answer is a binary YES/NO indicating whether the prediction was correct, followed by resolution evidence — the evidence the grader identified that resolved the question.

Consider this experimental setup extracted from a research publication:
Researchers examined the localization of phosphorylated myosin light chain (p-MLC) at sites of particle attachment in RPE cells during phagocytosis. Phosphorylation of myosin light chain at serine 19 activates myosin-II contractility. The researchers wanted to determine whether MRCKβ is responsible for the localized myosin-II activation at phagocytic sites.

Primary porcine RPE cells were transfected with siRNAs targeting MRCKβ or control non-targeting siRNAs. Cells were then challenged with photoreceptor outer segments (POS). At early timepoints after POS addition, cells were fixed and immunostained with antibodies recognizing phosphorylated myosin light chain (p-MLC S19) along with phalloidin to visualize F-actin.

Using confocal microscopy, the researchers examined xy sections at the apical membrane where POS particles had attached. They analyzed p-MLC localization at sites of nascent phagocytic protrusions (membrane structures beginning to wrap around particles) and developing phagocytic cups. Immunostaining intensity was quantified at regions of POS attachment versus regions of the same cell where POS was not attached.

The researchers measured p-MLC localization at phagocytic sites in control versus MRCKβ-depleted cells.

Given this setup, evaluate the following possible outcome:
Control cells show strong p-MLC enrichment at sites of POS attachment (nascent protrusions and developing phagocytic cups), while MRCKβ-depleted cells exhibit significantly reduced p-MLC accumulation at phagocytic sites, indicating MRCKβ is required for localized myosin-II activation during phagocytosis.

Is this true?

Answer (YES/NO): YES